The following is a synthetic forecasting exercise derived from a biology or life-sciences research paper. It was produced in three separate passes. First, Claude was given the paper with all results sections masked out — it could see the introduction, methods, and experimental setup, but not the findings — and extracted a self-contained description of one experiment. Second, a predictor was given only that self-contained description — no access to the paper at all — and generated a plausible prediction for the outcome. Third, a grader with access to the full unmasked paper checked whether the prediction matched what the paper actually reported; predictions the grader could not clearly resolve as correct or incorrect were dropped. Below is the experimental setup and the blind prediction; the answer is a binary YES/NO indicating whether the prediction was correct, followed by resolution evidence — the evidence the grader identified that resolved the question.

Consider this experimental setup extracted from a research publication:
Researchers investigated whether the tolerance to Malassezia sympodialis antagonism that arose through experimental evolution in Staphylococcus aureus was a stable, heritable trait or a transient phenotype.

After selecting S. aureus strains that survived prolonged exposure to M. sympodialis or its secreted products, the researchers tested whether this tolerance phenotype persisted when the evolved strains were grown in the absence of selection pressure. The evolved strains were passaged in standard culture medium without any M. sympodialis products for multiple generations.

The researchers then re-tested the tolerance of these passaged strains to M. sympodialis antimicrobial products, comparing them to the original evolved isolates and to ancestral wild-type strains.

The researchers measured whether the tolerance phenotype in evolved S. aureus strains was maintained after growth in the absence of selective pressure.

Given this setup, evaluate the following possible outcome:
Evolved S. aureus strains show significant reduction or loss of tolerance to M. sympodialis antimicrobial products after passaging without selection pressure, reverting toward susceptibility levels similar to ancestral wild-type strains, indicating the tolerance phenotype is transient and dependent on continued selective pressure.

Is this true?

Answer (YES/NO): NO